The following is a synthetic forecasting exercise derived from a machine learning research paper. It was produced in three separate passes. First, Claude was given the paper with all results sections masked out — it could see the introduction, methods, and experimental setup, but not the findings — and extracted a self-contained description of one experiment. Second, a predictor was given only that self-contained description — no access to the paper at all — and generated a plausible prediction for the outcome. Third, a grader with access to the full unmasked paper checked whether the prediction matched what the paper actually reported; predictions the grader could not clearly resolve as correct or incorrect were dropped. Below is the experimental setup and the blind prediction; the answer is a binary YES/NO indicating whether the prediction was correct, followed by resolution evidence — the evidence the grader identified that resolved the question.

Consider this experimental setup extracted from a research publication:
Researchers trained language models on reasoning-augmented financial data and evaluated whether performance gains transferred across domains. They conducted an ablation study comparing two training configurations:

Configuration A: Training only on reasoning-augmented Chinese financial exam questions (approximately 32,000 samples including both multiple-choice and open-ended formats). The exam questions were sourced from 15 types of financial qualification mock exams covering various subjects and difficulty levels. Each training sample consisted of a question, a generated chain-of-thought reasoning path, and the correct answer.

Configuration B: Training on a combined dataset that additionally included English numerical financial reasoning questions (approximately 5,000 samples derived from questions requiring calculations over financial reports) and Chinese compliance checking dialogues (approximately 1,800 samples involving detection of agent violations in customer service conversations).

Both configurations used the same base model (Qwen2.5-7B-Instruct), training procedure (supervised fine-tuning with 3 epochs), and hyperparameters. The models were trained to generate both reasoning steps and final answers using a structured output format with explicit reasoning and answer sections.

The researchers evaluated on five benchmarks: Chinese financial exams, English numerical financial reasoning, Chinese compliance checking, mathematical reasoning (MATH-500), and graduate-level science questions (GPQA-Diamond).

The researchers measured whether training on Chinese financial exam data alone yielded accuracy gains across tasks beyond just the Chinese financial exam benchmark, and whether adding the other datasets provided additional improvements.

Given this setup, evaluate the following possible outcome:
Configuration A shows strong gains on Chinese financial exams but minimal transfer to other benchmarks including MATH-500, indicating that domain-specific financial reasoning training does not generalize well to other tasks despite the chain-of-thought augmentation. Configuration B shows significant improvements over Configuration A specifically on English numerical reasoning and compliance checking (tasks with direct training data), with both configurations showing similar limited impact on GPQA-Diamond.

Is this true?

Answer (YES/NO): NO